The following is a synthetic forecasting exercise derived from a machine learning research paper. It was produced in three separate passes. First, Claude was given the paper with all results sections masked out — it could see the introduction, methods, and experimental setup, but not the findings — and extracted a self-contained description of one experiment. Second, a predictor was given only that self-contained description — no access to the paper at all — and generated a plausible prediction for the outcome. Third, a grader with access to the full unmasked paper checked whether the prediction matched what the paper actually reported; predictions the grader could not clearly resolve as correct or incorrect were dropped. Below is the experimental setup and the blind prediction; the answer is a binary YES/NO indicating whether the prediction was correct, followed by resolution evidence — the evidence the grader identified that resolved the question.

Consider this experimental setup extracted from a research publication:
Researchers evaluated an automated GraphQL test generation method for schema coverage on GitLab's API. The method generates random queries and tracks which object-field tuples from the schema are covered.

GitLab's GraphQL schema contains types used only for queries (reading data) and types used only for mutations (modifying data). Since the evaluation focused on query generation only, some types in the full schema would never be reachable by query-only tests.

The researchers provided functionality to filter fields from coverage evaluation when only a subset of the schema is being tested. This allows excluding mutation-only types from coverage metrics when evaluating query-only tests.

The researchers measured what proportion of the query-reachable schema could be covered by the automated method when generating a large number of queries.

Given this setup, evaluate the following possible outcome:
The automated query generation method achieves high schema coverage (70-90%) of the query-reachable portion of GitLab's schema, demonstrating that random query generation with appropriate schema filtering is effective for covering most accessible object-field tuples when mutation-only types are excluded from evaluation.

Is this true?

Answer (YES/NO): NO